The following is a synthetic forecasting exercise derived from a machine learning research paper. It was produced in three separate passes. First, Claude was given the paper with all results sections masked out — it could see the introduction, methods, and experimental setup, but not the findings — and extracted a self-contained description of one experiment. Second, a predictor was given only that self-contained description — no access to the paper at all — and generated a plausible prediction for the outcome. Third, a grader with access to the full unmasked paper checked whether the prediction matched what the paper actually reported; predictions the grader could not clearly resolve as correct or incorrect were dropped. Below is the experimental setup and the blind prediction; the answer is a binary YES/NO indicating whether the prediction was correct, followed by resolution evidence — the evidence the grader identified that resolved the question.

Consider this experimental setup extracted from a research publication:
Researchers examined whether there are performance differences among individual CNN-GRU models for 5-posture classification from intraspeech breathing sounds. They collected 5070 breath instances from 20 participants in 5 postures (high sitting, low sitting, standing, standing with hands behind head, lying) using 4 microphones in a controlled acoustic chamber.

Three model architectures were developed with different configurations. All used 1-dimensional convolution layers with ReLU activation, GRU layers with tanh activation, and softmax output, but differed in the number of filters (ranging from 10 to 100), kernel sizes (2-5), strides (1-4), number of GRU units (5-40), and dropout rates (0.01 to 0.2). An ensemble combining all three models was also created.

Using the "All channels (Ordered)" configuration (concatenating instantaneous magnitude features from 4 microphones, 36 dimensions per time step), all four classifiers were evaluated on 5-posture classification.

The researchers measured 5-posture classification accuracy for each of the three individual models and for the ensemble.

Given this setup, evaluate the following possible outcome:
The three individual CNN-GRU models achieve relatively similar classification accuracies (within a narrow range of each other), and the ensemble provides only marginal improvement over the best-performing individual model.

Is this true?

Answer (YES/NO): NO